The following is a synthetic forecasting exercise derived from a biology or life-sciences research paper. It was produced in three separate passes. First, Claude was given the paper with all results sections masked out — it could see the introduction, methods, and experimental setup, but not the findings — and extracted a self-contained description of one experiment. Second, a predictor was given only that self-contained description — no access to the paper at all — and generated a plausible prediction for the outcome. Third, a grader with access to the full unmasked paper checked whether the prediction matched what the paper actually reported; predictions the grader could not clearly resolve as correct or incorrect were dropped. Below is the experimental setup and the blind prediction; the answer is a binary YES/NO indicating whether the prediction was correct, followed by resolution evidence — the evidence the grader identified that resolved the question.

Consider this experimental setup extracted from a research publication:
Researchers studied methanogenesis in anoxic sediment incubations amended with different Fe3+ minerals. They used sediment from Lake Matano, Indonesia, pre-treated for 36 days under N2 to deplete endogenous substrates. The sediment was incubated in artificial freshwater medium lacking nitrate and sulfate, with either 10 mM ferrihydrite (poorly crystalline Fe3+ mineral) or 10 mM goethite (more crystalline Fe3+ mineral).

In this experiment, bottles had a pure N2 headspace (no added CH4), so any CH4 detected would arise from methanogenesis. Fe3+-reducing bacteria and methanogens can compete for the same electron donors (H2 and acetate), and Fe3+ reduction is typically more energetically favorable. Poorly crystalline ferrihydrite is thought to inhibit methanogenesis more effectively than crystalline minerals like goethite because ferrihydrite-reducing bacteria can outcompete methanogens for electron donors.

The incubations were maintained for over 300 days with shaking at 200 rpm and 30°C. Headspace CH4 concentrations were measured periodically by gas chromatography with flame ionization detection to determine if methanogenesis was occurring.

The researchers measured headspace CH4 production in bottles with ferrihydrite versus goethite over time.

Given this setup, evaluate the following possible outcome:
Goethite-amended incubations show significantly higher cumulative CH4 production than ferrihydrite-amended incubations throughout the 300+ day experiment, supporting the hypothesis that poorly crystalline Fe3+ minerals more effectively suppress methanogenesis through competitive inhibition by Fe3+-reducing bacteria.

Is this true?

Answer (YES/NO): YES